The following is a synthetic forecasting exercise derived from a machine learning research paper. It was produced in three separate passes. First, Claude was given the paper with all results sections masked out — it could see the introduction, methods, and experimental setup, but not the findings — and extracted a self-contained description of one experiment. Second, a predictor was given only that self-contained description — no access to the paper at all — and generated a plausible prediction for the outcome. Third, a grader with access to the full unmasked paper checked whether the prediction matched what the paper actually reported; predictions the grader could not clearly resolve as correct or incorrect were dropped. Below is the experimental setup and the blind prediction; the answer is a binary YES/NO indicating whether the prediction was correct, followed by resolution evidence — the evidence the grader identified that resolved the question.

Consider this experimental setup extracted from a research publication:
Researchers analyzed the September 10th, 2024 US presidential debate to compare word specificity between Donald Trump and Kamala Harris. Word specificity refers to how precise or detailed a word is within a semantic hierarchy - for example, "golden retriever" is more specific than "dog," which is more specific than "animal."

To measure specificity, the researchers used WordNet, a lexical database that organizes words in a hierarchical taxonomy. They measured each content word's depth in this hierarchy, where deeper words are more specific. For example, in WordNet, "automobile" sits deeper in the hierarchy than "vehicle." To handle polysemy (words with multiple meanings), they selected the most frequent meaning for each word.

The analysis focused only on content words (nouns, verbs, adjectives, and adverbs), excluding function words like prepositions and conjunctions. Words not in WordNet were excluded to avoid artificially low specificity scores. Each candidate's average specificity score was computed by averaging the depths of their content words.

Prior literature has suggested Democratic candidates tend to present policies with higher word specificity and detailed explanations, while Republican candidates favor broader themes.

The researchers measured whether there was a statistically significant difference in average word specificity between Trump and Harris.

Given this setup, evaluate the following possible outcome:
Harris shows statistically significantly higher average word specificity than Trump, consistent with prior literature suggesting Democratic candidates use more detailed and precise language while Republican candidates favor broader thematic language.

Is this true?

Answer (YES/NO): NO